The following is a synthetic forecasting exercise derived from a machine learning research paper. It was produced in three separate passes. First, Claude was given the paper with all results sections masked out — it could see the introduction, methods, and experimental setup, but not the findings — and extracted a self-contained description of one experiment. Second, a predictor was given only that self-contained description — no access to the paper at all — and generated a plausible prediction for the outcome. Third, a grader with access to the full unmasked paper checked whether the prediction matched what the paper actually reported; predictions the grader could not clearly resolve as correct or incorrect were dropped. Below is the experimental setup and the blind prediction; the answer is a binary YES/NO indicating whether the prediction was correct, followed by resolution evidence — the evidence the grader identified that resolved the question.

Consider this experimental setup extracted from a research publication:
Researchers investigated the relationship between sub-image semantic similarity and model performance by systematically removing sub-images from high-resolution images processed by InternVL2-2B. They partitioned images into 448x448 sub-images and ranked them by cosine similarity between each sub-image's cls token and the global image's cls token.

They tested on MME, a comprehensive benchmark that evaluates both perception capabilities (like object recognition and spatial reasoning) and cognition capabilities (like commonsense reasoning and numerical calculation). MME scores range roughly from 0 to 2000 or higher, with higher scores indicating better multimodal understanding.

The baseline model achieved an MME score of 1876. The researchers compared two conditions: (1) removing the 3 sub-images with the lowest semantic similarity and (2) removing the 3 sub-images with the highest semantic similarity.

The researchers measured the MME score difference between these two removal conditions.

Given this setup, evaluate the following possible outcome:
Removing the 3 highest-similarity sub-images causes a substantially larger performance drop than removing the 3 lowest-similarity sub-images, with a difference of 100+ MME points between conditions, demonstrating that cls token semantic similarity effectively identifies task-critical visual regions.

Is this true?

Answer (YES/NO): YES